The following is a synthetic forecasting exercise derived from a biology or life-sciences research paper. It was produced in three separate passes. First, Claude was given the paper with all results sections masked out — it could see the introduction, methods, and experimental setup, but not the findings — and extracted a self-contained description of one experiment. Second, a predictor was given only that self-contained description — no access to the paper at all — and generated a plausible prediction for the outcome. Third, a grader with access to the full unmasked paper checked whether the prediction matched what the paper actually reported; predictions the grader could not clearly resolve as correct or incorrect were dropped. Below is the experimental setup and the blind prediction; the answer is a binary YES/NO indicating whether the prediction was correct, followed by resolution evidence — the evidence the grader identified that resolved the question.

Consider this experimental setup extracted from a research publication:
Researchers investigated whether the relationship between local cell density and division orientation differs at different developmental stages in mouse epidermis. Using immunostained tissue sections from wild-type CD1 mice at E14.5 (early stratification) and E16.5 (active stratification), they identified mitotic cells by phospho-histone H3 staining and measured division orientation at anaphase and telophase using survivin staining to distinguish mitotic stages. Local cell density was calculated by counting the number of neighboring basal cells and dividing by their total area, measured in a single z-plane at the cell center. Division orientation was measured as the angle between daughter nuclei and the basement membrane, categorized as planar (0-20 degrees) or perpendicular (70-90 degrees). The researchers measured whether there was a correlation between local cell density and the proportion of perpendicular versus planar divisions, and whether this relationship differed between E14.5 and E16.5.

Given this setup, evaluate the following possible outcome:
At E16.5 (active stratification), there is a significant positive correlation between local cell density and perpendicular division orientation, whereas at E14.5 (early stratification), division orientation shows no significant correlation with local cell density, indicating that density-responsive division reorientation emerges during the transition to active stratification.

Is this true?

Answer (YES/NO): NO